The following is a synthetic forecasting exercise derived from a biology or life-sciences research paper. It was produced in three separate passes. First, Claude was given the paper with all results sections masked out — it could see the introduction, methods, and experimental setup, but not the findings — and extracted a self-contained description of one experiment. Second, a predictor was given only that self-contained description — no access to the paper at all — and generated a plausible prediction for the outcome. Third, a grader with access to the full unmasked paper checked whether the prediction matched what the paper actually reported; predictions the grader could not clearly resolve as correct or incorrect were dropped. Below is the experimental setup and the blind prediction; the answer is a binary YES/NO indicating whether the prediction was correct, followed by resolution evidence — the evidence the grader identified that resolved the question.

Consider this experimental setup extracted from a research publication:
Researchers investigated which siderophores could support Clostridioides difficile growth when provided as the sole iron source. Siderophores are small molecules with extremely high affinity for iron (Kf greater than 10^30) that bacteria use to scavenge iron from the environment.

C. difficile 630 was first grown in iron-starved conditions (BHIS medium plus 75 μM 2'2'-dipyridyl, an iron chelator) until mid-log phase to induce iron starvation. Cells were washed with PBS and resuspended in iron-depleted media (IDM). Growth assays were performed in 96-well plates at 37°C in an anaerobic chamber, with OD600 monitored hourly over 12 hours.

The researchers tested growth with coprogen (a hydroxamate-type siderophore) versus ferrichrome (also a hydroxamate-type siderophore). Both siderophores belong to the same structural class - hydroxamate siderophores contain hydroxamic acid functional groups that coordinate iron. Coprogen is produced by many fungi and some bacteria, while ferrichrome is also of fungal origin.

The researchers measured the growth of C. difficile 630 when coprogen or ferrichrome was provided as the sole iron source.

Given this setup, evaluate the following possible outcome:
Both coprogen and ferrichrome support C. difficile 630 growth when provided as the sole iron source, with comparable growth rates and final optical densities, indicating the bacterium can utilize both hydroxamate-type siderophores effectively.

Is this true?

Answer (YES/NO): NO